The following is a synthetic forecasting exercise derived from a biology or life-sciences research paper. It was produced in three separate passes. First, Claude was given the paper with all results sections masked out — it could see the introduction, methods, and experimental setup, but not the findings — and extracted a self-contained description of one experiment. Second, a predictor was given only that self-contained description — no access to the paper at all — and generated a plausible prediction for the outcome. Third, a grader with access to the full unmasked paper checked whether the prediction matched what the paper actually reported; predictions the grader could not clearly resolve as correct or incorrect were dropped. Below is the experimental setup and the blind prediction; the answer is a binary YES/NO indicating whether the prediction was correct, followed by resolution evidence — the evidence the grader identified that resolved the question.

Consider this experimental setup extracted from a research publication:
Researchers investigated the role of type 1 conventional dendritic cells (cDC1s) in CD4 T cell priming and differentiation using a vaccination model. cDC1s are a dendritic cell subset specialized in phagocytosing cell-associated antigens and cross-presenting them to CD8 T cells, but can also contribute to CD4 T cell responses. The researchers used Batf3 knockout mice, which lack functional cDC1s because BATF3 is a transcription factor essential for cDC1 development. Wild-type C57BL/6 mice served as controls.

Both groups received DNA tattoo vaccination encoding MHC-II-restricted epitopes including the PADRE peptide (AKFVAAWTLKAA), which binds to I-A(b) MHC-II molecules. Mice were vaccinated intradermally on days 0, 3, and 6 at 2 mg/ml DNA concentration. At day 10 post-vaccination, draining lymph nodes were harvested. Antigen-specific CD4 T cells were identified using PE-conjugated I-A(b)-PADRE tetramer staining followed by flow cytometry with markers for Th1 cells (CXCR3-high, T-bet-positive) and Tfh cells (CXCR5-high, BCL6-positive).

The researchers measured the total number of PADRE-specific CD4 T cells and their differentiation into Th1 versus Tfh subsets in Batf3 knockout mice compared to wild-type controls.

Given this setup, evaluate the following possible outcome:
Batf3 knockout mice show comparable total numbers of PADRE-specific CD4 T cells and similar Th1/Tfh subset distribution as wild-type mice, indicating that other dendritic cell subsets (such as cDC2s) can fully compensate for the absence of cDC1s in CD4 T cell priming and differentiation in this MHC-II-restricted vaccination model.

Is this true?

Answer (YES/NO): NO